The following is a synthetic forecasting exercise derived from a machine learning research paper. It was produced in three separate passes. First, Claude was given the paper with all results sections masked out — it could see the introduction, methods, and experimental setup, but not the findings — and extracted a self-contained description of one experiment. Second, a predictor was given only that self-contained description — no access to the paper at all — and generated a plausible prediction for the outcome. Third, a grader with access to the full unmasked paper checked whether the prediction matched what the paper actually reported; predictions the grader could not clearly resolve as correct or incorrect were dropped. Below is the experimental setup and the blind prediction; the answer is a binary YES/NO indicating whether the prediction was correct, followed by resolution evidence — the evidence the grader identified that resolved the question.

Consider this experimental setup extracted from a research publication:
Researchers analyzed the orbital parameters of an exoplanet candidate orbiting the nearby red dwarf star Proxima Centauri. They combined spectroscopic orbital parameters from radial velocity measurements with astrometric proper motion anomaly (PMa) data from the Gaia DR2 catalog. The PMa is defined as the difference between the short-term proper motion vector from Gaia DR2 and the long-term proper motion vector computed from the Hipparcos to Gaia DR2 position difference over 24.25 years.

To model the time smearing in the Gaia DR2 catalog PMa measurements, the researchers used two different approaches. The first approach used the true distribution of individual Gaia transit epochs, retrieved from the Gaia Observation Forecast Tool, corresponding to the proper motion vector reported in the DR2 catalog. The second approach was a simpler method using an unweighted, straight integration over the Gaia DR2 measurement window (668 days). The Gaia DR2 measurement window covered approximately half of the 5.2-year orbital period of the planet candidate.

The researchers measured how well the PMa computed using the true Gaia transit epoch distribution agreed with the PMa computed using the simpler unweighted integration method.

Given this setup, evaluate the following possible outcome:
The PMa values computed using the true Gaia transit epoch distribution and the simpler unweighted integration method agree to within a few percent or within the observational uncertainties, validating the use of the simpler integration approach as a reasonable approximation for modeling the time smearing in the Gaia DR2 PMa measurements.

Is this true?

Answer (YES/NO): YES